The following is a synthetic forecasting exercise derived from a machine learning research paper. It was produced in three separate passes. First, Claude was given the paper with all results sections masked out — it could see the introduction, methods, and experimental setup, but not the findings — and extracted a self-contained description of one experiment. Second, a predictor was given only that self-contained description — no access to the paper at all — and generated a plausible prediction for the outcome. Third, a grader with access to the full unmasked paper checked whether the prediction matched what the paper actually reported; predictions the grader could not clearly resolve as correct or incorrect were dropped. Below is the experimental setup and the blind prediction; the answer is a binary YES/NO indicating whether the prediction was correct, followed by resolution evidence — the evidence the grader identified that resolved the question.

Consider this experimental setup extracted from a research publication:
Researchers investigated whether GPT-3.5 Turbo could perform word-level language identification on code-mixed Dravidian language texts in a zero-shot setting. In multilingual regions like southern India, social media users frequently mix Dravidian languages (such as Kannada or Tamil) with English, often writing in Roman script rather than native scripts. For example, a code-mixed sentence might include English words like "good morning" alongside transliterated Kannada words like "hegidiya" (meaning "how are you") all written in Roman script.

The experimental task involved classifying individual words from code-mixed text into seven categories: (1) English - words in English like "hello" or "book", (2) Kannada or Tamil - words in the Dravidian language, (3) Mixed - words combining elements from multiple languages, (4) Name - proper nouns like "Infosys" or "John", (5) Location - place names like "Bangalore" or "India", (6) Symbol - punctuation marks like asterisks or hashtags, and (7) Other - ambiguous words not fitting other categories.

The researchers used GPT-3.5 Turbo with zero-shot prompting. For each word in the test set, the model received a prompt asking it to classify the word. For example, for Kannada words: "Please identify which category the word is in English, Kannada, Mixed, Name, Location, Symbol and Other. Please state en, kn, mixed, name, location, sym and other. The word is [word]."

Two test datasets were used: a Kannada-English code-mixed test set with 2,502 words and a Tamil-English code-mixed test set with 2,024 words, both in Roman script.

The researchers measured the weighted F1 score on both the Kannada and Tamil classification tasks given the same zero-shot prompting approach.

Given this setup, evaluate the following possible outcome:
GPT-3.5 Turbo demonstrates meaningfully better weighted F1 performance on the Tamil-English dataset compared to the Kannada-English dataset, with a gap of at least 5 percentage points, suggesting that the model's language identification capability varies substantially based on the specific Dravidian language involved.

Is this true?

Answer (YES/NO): NO